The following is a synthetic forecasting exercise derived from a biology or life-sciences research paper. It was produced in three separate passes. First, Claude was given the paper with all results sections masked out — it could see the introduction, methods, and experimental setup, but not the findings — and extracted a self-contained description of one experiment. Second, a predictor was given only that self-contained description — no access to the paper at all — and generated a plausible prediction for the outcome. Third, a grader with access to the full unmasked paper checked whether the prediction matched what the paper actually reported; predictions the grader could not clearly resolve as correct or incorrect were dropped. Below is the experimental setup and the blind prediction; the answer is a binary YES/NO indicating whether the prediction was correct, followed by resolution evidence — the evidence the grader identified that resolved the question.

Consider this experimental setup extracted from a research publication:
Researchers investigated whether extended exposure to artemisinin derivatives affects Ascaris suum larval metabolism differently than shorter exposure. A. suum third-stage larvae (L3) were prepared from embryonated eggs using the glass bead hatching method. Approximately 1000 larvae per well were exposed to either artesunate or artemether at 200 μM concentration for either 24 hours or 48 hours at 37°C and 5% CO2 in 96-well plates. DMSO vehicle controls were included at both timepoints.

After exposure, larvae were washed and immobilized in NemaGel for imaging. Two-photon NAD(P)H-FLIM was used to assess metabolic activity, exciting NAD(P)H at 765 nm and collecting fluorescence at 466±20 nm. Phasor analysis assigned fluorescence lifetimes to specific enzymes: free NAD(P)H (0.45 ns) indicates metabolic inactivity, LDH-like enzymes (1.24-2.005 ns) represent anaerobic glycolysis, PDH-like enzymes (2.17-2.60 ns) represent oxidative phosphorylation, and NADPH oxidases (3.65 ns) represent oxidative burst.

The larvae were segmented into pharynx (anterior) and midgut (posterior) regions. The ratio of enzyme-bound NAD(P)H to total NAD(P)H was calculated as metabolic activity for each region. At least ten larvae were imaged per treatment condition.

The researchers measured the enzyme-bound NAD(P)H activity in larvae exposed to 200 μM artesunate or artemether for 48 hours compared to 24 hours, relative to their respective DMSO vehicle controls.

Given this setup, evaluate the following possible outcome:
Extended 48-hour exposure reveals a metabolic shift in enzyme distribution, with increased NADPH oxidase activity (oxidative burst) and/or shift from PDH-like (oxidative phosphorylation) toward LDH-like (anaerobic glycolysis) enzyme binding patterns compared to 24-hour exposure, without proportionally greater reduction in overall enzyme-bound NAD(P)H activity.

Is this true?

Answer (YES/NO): NO